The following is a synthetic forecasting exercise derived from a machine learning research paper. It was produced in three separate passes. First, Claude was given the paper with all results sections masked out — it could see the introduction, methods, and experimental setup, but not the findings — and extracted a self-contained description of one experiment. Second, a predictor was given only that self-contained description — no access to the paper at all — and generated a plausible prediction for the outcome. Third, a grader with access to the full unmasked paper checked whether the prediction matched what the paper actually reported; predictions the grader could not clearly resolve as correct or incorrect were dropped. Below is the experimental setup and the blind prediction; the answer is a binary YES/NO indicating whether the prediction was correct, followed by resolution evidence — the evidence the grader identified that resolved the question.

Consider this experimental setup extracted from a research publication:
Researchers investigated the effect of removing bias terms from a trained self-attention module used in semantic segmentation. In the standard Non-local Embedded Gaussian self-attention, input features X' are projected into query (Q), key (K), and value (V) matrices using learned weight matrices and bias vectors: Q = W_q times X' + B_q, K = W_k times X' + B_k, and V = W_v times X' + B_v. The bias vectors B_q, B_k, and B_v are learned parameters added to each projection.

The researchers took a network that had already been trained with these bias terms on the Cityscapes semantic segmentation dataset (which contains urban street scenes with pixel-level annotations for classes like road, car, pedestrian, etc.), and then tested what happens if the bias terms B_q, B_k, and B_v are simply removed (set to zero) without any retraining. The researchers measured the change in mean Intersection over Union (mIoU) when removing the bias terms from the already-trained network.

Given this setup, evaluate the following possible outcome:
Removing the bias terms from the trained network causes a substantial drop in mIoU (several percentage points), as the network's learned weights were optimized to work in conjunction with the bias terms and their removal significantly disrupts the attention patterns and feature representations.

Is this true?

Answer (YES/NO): NO